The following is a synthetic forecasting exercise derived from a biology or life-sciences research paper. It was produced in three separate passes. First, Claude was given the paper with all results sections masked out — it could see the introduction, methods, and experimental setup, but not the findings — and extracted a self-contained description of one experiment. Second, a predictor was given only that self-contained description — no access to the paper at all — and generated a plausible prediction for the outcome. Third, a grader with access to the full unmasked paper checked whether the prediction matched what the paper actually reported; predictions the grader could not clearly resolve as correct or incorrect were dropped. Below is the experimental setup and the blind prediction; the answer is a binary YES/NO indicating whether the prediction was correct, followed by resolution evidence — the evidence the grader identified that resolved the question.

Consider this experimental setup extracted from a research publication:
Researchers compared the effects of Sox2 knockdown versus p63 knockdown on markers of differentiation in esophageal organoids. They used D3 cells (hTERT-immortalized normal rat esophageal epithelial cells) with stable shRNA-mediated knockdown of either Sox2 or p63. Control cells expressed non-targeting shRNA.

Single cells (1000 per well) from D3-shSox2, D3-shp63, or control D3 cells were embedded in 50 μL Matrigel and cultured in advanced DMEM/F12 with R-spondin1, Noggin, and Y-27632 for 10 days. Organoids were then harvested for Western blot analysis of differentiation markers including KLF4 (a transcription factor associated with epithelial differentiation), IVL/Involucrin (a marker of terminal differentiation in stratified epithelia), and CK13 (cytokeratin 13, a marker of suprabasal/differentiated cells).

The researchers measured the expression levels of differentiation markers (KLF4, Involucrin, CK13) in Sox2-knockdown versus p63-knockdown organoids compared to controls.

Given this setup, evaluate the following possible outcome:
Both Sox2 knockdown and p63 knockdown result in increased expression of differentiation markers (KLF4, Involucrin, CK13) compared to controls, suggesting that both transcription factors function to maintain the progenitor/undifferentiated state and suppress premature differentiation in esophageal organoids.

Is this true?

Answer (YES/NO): NO